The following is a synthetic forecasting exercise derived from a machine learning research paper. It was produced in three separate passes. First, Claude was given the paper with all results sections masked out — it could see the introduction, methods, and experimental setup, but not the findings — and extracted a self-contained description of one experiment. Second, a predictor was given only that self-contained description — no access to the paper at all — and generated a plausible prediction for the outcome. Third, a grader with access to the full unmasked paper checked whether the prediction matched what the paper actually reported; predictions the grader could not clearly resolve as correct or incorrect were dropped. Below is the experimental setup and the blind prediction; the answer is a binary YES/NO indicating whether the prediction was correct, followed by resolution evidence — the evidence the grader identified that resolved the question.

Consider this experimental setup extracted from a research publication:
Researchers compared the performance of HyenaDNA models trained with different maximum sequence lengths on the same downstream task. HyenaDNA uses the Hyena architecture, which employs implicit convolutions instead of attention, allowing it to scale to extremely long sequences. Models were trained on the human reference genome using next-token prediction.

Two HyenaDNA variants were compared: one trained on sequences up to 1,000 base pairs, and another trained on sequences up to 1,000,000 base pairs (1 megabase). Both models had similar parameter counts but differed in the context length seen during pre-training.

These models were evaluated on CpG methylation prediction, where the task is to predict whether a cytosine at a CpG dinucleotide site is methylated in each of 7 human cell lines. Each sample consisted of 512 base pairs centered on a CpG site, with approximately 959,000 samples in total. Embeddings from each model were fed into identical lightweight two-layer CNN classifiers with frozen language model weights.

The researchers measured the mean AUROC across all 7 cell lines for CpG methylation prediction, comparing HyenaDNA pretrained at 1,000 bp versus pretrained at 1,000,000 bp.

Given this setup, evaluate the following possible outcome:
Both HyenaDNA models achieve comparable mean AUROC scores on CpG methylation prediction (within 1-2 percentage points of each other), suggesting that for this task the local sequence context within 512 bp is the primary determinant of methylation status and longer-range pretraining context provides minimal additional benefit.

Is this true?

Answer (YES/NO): NO